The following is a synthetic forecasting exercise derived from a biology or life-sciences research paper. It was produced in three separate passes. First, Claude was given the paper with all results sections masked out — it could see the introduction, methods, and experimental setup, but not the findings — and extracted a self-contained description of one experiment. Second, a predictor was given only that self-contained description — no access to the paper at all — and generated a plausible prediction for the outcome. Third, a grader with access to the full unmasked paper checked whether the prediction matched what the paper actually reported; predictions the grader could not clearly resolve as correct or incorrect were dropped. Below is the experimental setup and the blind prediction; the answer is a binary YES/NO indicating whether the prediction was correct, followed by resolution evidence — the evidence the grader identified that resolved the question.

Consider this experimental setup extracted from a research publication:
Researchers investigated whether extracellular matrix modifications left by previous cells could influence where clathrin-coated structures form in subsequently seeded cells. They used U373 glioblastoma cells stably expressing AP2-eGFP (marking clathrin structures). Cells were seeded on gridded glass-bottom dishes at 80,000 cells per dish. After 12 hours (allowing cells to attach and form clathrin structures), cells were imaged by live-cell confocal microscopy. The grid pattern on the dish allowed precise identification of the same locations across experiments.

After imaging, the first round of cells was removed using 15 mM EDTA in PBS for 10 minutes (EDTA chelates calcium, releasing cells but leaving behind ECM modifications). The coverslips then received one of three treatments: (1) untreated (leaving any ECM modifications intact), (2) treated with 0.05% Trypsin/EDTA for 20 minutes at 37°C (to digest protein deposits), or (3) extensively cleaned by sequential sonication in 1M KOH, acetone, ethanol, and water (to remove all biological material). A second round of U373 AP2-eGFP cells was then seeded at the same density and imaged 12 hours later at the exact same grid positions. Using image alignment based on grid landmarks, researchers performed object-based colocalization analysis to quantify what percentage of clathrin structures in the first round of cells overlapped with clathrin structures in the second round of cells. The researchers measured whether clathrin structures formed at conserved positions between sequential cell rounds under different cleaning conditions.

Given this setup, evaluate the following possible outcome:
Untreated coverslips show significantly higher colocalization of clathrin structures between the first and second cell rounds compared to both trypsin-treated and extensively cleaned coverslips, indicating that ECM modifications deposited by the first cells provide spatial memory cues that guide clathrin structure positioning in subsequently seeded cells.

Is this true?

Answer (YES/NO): YES